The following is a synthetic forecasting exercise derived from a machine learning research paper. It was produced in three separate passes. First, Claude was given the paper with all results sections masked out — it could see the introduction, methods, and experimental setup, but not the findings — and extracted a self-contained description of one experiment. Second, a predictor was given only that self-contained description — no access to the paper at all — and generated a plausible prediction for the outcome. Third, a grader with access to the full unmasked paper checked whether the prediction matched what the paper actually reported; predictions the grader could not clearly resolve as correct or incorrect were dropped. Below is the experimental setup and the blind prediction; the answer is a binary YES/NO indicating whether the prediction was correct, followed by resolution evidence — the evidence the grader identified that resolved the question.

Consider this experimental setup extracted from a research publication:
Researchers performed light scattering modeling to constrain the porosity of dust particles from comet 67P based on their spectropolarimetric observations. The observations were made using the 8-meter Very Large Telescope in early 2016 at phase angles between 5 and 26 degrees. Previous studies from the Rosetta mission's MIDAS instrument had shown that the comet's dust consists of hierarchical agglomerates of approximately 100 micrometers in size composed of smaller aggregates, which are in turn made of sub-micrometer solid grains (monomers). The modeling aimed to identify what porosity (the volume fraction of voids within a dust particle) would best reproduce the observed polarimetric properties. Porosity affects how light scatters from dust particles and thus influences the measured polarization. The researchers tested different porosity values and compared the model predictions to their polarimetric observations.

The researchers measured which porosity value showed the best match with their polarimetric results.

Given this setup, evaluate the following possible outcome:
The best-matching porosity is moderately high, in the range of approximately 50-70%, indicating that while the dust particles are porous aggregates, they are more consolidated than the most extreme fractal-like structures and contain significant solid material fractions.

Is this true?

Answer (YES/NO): YES